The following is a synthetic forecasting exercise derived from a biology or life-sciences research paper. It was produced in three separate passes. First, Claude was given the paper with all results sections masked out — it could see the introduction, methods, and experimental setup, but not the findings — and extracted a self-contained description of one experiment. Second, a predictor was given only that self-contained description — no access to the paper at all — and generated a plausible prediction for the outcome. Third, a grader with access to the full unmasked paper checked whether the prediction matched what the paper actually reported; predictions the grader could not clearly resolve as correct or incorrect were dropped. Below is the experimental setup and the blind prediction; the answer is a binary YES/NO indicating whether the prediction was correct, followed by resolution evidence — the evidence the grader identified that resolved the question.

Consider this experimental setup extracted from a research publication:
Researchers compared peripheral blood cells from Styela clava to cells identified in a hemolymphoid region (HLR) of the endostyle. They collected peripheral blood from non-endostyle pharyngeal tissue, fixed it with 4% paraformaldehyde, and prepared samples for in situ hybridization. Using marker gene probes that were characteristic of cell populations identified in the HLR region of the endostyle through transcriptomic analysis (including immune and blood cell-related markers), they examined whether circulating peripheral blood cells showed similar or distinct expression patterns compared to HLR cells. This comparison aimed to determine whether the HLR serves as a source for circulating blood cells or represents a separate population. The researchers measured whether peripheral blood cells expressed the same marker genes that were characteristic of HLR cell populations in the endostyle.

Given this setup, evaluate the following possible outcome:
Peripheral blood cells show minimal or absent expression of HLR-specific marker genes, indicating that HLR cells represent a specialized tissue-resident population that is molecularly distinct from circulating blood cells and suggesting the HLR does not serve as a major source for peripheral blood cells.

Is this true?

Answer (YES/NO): NO